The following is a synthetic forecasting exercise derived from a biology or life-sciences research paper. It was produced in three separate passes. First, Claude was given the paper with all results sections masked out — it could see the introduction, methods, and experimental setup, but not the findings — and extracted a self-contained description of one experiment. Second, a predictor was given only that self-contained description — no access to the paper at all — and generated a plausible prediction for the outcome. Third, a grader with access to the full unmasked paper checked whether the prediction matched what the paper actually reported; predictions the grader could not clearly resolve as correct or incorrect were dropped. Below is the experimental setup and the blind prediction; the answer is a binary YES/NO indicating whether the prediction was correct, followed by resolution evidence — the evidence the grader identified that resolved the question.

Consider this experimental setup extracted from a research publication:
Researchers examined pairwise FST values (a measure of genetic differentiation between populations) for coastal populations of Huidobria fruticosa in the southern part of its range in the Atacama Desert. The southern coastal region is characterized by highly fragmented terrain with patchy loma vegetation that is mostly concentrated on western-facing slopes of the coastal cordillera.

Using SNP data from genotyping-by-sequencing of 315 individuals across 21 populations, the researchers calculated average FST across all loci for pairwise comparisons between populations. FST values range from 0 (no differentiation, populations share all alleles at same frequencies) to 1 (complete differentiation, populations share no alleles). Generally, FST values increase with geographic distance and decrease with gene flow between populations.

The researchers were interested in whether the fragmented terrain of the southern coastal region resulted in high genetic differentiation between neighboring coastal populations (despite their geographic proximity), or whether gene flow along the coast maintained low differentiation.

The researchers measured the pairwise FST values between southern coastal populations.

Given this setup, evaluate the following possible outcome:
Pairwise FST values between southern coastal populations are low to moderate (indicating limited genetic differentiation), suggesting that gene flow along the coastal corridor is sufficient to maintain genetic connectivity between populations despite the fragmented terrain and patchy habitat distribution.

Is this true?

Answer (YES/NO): YES